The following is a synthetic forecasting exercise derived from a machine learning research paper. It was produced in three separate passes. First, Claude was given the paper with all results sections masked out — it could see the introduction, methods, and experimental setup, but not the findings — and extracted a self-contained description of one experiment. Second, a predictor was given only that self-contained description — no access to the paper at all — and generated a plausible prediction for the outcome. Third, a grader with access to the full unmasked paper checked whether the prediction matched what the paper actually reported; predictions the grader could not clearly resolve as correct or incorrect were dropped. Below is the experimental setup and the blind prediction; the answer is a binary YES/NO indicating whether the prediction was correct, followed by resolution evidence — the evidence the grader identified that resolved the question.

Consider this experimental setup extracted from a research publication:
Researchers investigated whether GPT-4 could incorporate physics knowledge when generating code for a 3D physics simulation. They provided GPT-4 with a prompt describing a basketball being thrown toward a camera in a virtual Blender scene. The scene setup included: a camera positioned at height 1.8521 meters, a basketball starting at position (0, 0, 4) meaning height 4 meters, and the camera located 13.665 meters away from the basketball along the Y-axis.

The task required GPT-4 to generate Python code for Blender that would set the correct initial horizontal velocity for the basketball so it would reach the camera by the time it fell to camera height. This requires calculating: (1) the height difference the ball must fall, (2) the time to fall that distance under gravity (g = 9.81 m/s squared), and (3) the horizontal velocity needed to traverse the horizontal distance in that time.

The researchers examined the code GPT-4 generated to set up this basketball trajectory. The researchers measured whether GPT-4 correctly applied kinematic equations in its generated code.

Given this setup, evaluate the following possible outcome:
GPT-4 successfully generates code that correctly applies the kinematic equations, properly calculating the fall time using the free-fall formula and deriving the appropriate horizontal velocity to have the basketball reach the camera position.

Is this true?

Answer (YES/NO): YES